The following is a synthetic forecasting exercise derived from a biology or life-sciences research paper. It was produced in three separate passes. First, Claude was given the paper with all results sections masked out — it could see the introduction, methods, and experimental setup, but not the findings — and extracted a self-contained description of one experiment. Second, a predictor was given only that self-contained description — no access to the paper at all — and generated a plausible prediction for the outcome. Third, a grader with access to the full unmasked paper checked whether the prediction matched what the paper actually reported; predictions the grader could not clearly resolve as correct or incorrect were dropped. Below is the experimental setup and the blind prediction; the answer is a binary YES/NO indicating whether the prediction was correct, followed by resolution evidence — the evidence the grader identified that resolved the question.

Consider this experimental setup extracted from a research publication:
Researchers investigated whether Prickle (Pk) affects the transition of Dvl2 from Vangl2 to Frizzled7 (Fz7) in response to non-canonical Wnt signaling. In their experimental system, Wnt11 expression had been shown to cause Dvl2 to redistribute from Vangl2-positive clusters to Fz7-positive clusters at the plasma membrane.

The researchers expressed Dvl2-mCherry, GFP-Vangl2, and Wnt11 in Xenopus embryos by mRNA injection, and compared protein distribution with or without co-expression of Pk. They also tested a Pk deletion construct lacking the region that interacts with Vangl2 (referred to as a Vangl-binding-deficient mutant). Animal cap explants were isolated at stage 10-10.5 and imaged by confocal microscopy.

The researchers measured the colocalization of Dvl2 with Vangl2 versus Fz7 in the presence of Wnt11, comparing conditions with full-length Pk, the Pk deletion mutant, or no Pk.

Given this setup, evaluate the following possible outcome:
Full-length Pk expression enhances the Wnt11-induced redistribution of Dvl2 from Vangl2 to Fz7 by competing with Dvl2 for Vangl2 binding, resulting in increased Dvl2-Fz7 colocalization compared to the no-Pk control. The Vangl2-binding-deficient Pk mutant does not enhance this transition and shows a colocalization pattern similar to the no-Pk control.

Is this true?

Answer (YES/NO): NO